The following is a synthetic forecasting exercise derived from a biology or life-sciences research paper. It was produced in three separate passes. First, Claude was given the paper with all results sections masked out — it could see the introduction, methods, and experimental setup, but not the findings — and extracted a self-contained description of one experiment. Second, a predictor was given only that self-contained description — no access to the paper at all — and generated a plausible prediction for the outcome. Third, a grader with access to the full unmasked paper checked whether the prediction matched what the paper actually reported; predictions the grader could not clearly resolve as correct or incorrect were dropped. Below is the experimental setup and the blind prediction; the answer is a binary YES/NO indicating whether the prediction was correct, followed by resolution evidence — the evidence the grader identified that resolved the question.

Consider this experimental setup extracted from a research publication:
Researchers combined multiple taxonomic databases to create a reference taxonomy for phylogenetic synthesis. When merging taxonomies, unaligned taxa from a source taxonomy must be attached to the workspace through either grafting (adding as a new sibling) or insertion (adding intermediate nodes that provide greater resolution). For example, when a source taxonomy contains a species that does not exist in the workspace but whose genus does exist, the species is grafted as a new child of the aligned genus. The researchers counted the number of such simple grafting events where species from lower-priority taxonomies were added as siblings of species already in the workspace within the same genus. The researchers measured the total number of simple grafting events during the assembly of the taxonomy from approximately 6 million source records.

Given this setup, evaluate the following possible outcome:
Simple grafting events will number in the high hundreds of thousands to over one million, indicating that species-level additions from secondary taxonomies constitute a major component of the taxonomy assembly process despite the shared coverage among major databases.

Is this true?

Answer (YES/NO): YES